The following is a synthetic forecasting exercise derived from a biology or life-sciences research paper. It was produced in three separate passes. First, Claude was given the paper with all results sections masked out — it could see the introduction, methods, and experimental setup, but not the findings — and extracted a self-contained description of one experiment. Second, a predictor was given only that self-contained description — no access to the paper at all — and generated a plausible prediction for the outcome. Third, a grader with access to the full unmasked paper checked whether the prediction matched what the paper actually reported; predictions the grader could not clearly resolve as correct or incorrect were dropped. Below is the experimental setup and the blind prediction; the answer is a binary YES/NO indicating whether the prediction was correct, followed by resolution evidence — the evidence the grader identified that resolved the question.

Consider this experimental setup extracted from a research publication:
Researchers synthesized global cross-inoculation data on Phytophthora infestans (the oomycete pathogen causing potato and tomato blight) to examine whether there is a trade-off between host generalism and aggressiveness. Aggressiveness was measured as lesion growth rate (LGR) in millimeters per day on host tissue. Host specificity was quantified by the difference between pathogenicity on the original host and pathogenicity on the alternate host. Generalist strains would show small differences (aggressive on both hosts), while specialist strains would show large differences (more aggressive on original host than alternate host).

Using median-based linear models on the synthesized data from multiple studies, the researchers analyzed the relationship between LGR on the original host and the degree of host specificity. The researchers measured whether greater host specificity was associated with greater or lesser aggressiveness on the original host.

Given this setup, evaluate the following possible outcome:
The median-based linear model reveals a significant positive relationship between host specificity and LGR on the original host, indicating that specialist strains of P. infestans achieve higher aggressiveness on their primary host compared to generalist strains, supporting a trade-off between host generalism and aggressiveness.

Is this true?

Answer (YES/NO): YES